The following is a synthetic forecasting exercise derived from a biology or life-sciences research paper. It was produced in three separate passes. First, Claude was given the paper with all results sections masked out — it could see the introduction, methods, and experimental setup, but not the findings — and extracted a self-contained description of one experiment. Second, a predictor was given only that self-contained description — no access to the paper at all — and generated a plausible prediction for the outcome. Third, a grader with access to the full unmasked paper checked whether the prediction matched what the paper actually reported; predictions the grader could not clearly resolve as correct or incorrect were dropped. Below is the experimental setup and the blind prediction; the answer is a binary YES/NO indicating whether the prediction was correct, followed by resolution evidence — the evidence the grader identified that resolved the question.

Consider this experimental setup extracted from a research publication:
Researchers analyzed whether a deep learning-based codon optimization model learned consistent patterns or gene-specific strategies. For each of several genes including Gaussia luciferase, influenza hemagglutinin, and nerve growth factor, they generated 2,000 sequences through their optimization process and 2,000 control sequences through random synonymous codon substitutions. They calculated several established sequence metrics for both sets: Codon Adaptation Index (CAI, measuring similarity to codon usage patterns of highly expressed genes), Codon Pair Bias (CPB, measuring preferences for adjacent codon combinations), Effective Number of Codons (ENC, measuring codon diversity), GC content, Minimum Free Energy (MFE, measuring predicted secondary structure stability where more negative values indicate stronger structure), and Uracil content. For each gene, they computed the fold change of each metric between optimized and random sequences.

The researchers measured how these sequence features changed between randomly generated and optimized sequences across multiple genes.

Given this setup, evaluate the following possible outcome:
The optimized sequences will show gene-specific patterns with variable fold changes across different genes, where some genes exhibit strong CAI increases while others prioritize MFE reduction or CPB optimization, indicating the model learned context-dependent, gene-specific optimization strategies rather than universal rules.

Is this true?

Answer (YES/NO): YES